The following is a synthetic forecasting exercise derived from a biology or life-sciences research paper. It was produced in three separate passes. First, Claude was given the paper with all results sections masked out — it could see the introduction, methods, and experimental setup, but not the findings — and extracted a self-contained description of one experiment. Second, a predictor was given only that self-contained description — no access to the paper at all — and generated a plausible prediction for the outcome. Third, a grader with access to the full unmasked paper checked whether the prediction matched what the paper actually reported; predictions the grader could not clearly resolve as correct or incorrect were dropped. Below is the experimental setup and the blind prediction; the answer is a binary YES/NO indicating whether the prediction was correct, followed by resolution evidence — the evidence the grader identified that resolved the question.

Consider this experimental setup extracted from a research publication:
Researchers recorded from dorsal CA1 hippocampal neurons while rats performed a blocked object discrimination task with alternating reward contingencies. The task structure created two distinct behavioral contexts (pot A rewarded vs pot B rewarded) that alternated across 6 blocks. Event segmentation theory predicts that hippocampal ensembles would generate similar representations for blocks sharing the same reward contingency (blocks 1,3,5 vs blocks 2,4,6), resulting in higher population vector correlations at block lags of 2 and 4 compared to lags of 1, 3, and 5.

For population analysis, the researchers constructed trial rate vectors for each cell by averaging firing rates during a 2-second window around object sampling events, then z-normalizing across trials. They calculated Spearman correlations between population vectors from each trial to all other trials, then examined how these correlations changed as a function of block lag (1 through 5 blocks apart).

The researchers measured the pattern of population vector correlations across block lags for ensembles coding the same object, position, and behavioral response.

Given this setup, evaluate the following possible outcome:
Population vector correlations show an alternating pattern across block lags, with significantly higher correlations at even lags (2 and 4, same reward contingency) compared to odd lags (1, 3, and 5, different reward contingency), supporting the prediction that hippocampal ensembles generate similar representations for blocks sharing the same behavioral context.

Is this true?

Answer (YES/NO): NO